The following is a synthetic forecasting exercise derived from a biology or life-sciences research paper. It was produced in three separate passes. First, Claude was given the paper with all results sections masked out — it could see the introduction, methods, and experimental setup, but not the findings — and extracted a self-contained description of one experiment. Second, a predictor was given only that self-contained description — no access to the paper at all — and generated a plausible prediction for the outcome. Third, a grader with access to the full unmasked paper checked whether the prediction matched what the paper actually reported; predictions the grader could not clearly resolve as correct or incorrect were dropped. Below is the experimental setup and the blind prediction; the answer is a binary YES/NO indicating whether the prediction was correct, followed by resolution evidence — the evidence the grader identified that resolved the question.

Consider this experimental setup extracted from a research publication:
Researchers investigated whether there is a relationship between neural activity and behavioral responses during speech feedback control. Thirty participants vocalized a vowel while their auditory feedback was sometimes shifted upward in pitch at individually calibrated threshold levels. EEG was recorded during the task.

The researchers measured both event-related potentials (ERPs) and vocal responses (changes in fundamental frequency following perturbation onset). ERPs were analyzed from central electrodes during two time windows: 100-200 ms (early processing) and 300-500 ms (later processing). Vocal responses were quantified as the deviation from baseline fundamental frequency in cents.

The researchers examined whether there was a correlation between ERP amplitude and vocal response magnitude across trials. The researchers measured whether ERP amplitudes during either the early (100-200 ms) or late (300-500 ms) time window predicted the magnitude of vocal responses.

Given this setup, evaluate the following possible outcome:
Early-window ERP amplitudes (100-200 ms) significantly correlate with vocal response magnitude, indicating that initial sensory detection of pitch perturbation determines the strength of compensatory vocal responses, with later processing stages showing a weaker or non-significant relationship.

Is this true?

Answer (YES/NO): NO